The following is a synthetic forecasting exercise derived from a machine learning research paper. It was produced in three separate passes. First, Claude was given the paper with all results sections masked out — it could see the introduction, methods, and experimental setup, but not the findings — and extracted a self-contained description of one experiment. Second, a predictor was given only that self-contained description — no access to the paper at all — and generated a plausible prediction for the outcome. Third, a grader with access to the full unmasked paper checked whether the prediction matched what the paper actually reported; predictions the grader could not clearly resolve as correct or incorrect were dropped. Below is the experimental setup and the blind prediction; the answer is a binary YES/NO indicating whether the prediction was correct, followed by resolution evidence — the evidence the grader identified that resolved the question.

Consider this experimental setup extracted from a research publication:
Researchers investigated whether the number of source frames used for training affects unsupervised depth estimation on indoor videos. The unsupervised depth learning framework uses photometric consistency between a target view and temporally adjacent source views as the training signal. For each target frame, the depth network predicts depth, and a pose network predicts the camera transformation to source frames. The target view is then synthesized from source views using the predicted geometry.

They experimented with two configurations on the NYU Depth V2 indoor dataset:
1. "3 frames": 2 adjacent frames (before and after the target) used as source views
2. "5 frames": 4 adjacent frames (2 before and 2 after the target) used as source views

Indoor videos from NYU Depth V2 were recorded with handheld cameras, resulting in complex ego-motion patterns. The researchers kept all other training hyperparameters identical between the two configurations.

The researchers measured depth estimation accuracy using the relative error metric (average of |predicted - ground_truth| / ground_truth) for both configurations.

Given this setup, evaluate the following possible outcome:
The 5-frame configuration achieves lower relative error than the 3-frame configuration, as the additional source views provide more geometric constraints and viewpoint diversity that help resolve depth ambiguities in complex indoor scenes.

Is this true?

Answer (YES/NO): YES